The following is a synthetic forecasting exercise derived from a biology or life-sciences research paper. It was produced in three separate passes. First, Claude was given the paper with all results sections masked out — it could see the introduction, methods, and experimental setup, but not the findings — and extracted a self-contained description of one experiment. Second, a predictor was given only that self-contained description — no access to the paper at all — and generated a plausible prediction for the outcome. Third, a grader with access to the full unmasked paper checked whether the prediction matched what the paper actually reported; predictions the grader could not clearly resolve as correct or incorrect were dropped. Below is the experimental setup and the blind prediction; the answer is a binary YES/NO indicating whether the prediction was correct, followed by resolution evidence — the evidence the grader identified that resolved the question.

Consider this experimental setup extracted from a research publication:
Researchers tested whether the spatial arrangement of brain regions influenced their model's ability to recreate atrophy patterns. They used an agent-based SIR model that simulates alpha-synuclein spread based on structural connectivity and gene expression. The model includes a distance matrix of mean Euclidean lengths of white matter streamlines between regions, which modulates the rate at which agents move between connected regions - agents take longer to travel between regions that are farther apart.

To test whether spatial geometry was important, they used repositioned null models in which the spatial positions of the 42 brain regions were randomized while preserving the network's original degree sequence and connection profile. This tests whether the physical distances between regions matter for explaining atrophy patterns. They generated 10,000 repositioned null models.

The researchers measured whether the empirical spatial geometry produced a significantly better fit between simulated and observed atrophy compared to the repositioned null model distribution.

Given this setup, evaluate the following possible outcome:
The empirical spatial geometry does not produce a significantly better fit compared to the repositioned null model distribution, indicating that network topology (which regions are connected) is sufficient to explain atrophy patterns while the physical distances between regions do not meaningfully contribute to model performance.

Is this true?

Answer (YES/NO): NO